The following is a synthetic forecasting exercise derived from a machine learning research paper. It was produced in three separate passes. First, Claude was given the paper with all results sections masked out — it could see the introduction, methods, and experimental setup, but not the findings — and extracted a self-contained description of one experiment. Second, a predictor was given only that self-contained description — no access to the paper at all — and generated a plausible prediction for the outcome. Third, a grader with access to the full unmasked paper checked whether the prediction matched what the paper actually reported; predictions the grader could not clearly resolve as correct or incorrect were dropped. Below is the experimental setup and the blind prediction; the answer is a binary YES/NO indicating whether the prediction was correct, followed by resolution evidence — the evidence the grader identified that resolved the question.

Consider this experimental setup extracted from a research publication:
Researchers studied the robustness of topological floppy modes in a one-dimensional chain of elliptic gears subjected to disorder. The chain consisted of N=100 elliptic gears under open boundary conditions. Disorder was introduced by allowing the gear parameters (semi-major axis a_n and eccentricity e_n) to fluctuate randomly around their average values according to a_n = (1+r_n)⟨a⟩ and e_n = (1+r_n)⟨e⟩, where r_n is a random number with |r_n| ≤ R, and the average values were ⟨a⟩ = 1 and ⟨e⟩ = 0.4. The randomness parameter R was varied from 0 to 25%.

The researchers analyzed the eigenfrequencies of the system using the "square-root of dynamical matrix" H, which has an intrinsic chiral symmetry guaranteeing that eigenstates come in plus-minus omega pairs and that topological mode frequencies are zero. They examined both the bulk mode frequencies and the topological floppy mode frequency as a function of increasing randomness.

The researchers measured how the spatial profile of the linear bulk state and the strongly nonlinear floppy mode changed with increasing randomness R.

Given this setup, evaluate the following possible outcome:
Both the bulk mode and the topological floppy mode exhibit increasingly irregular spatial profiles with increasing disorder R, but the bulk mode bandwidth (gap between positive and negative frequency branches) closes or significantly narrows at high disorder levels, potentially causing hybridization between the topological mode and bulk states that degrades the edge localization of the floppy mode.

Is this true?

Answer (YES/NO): NO